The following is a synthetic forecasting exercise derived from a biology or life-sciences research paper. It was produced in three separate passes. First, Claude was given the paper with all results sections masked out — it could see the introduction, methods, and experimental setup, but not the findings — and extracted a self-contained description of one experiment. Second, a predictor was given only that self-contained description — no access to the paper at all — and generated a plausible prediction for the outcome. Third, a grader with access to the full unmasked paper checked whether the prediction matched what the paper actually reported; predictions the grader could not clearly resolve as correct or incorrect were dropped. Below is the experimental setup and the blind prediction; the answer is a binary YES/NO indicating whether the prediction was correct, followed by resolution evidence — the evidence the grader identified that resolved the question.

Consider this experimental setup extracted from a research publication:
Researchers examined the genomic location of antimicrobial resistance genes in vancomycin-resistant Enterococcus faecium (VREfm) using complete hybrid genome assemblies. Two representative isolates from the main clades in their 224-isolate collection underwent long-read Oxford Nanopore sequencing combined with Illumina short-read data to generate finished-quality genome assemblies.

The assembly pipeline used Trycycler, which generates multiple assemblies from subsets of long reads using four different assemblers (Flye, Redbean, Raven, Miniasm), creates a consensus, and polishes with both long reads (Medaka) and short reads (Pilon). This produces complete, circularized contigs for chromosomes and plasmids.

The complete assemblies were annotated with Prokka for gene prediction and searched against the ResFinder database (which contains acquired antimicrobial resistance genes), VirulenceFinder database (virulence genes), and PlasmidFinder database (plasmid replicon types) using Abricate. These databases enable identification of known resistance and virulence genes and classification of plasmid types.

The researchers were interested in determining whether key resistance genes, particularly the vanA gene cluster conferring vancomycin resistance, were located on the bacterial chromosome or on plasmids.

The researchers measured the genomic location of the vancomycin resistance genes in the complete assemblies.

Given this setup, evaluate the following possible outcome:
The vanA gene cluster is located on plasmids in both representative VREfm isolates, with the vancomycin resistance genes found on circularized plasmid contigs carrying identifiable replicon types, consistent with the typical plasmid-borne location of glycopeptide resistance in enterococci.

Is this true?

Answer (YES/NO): NO